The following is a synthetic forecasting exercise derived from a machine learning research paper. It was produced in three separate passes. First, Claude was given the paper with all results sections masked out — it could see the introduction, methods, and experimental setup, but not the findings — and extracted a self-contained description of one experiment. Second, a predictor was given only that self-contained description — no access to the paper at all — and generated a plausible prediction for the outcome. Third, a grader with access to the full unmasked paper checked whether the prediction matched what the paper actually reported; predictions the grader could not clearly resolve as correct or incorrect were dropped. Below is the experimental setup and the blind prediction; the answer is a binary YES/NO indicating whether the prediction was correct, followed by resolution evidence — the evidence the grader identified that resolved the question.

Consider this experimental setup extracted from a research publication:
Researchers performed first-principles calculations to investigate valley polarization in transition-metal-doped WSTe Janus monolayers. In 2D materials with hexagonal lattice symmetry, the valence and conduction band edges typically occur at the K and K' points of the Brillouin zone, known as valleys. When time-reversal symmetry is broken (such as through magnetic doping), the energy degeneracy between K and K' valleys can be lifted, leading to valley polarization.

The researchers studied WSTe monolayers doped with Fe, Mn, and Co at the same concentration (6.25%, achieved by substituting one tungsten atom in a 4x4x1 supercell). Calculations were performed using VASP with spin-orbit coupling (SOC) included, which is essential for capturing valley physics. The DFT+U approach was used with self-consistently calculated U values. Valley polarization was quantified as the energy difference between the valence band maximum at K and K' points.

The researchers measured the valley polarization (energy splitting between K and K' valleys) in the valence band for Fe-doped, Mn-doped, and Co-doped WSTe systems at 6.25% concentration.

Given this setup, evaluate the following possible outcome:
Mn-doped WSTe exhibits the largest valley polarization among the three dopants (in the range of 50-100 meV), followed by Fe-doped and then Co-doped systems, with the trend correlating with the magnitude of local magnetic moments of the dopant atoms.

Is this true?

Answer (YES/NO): NO